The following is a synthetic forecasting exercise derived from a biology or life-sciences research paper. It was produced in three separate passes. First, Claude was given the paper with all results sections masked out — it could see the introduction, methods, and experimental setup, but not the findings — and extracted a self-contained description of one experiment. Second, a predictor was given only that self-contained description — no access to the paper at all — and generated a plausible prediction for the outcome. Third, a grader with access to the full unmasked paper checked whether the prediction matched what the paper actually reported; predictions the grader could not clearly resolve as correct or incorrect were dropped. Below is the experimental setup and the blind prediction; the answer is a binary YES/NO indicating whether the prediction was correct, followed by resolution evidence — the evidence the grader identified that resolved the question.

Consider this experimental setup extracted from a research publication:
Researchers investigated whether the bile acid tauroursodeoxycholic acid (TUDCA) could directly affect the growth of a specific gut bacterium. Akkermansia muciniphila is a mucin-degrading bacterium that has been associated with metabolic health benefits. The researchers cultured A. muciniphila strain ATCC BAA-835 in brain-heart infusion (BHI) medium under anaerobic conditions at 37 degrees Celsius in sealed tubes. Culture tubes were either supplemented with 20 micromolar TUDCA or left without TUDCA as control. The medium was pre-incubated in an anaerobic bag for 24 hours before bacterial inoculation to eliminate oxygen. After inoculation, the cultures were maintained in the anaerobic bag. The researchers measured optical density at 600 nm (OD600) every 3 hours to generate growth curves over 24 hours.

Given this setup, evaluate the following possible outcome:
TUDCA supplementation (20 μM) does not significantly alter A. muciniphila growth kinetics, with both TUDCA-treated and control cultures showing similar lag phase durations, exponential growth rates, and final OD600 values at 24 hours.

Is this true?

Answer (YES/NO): NO